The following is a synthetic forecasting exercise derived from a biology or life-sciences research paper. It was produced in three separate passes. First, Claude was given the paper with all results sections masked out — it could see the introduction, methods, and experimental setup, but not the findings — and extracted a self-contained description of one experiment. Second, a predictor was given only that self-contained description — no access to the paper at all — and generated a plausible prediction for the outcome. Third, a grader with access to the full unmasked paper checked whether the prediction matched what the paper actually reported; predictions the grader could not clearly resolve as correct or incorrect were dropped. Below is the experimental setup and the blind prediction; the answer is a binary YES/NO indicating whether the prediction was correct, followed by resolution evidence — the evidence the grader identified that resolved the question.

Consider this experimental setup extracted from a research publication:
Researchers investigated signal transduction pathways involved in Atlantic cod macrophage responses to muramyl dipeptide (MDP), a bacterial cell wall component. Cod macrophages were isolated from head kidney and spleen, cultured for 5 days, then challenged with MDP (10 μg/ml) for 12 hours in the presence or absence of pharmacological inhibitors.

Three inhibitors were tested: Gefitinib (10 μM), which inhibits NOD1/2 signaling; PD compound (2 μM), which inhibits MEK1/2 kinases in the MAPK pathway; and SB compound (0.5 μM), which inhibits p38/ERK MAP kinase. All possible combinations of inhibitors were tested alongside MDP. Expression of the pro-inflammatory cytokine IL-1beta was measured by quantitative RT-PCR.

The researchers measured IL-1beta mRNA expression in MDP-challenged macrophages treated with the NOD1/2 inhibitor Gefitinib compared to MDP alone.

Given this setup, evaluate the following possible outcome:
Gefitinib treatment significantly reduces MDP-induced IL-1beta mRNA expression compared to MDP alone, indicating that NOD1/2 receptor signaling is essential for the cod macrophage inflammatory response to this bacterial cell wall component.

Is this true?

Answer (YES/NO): NO